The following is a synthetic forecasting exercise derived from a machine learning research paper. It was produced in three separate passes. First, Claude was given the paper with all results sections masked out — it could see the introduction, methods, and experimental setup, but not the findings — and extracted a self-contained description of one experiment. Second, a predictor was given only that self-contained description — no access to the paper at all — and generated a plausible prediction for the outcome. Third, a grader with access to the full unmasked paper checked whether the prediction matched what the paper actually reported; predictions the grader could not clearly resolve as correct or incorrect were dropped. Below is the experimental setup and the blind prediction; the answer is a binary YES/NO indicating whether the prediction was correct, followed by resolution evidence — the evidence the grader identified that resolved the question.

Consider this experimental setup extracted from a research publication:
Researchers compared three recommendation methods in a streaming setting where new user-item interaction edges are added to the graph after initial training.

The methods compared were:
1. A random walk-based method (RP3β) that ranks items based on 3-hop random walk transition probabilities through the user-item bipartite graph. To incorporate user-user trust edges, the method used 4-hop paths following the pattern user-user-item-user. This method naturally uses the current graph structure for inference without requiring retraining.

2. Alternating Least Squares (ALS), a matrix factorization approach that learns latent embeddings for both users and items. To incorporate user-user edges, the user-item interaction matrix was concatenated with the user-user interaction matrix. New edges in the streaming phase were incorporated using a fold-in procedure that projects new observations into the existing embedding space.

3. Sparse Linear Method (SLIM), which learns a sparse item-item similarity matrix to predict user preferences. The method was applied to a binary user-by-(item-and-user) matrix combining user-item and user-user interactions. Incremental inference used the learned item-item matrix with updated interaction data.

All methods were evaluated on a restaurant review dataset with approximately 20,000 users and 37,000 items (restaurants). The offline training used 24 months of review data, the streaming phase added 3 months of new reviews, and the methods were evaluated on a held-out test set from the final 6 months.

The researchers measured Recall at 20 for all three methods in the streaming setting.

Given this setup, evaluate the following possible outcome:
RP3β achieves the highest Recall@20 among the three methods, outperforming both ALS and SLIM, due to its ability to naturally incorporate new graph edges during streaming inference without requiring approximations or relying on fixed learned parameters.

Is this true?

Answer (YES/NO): NO